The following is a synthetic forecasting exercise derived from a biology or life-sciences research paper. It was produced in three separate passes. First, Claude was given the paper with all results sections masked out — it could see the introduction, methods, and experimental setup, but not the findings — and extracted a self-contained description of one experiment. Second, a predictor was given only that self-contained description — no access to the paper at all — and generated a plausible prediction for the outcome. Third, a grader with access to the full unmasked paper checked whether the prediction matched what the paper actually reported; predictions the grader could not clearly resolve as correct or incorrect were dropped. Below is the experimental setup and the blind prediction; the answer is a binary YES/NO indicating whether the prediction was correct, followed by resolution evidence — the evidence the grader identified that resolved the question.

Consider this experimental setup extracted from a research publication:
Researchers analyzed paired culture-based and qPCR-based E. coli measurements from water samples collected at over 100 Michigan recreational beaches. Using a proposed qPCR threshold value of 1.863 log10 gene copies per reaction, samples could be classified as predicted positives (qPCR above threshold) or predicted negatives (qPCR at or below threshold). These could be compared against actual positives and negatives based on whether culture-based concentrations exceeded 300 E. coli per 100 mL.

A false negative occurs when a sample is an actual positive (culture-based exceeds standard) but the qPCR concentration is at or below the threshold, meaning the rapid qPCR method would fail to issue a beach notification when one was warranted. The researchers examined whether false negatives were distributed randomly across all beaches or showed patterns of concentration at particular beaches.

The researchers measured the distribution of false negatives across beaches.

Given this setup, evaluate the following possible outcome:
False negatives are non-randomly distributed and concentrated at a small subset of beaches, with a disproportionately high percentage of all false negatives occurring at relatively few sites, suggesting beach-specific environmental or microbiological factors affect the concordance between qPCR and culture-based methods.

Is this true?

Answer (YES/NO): YES